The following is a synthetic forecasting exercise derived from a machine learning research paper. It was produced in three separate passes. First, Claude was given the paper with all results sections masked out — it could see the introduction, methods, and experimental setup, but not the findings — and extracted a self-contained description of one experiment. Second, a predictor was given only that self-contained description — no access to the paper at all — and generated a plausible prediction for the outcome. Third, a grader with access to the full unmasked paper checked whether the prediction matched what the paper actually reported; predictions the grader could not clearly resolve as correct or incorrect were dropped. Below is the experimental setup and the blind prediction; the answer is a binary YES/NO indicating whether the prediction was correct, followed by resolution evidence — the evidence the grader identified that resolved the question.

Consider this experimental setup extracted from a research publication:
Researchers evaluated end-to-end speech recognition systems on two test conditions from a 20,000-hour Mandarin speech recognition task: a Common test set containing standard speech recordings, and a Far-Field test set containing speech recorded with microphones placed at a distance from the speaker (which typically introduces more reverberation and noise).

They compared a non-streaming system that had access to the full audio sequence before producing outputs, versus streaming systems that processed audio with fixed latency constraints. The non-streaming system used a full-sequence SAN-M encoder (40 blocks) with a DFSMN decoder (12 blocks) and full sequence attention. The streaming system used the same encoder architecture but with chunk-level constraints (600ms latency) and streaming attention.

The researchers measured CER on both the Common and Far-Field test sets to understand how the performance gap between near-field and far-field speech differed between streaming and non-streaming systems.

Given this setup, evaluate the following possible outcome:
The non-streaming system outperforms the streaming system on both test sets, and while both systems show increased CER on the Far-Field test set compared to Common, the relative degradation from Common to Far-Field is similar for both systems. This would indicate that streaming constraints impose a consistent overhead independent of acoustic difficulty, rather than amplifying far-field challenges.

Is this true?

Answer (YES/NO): YES